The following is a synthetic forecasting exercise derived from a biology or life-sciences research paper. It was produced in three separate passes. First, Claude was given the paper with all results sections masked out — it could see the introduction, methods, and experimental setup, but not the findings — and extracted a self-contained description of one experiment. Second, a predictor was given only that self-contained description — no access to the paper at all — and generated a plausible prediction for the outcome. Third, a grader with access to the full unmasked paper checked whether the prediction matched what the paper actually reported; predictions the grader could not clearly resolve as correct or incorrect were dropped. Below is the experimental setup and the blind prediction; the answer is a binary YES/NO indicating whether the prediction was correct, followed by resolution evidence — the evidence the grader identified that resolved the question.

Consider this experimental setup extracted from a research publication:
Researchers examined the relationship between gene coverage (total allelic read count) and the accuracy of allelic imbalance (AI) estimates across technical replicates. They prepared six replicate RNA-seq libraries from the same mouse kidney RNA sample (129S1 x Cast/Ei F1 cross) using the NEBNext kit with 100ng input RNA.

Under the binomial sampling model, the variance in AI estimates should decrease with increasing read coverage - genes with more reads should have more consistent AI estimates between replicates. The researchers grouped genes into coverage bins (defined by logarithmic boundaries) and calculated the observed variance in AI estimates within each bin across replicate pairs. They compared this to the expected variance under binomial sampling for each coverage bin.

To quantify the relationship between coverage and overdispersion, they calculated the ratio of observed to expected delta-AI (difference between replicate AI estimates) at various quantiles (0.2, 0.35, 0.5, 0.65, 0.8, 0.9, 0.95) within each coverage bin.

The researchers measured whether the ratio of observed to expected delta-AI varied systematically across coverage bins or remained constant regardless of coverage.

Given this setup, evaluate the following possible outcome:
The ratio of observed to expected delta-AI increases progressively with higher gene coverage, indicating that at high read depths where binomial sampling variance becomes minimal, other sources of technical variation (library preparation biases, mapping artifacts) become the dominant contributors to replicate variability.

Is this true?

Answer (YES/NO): NO